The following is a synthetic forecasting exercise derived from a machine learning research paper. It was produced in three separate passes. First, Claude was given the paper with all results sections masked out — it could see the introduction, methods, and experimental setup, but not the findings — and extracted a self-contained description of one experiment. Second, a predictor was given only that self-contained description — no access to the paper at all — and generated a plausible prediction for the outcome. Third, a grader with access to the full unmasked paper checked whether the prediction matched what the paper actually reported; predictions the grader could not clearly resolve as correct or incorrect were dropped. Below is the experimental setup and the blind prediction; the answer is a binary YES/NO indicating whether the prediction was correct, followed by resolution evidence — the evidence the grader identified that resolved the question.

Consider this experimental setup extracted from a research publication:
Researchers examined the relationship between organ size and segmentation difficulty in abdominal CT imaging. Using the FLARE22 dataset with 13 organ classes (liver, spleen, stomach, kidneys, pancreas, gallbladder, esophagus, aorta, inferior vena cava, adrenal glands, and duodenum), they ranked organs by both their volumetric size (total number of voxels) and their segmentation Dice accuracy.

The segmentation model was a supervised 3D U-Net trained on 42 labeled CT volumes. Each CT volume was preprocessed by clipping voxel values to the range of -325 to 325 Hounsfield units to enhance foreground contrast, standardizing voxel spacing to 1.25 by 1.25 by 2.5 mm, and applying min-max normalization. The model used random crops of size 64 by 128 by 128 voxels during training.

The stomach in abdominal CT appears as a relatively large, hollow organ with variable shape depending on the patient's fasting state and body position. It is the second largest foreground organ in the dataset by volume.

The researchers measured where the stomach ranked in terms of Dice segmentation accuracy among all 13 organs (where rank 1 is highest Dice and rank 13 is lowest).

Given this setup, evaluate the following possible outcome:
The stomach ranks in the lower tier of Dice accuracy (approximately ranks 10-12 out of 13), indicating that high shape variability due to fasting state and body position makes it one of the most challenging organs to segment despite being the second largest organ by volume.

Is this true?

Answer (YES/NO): YES